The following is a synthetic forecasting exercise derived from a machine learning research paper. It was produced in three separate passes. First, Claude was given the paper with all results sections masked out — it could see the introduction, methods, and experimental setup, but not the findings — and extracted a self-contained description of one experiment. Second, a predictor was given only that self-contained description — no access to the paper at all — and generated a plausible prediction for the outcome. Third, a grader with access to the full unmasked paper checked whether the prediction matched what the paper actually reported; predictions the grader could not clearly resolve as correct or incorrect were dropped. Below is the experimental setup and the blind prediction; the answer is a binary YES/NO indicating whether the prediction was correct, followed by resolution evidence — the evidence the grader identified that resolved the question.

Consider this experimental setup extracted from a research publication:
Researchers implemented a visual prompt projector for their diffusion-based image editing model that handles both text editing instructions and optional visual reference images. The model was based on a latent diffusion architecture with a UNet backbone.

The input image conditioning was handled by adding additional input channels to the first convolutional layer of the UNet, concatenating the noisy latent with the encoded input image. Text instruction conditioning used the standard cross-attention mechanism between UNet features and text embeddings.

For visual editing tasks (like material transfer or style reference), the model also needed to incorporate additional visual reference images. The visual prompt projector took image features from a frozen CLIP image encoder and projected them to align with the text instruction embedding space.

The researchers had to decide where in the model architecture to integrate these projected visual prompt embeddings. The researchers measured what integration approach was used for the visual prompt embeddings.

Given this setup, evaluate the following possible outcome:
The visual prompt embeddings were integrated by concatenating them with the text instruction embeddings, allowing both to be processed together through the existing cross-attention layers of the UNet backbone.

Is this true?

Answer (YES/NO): NO